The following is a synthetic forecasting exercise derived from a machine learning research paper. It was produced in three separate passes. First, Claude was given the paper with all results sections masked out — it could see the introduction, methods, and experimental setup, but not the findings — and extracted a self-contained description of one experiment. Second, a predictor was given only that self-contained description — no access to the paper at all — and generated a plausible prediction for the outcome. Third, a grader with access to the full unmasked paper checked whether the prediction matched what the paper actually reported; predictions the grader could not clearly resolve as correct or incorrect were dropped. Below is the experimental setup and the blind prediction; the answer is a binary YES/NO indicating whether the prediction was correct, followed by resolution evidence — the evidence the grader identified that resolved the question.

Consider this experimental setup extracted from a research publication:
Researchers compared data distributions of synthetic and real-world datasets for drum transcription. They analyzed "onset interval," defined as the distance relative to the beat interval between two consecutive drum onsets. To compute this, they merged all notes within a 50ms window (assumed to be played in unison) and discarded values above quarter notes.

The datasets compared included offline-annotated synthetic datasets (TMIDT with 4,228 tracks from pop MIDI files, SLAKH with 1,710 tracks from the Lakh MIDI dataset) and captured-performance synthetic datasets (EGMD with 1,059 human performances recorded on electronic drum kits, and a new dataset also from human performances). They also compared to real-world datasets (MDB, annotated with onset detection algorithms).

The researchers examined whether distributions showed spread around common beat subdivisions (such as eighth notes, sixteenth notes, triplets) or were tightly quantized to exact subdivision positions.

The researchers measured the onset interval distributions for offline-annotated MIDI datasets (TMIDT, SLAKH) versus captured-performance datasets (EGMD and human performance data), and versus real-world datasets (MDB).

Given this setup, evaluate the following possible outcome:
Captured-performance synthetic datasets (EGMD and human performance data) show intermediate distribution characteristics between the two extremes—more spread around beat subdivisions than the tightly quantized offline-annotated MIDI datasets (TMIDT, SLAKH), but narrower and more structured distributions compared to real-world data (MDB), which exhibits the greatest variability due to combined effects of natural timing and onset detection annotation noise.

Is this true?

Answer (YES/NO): NO